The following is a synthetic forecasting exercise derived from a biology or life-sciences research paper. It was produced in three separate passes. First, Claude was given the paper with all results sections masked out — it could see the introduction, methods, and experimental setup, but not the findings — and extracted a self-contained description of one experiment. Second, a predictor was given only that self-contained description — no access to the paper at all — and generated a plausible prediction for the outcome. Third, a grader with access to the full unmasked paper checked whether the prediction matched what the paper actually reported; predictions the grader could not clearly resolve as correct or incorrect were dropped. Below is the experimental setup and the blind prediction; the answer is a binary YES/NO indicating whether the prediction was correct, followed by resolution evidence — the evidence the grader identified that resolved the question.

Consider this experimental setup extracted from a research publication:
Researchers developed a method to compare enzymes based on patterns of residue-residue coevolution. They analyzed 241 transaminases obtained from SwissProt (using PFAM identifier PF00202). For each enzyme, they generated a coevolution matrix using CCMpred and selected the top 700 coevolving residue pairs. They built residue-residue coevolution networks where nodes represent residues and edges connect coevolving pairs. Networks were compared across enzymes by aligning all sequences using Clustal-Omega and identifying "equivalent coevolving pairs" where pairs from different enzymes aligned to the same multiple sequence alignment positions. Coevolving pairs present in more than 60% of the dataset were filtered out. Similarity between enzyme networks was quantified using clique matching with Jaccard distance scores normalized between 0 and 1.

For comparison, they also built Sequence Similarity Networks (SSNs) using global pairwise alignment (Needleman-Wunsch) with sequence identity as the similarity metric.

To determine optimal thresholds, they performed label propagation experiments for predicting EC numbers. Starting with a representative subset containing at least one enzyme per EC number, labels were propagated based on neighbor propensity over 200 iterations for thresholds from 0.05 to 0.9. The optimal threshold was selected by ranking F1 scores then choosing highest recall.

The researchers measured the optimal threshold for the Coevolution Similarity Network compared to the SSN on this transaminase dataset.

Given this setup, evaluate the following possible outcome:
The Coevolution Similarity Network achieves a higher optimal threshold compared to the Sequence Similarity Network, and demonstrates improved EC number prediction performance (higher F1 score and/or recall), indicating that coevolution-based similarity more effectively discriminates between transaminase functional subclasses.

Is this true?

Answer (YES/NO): NO